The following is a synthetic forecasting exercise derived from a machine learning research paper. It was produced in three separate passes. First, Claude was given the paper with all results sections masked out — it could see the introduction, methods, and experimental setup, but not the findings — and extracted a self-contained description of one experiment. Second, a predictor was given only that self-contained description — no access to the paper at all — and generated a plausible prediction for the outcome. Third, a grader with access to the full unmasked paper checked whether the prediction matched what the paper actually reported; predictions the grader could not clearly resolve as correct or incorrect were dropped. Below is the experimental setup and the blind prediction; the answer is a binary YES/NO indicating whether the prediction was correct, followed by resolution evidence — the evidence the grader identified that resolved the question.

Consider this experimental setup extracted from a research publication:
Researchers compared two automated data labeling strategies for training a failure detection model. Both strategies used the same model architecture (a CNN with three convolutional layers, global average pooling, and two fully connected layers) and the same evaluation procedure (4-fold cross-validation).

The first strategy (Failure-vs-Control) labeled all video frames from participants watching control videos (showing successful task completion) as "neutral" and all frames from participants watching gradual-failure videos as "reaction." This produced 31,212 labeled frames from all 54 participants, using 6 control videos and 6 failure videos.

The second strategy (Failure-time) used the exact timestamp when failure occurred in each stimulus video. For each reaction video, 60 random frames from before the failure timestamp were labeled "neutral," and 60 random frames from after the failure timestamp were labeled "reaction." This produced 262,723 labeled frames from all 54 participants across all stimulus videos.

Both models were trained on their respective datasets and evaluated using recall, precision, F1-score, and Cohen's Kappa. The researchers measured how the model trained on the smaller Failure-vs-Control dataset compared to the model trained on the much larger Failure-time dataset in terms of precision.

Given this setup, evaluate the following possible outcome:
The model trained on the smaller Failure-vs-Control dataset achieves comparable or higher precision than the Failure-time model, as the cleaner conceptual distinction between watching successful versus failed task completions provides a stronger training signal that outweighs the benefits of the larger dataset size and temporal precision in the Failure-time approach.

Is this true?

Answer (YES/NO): YES